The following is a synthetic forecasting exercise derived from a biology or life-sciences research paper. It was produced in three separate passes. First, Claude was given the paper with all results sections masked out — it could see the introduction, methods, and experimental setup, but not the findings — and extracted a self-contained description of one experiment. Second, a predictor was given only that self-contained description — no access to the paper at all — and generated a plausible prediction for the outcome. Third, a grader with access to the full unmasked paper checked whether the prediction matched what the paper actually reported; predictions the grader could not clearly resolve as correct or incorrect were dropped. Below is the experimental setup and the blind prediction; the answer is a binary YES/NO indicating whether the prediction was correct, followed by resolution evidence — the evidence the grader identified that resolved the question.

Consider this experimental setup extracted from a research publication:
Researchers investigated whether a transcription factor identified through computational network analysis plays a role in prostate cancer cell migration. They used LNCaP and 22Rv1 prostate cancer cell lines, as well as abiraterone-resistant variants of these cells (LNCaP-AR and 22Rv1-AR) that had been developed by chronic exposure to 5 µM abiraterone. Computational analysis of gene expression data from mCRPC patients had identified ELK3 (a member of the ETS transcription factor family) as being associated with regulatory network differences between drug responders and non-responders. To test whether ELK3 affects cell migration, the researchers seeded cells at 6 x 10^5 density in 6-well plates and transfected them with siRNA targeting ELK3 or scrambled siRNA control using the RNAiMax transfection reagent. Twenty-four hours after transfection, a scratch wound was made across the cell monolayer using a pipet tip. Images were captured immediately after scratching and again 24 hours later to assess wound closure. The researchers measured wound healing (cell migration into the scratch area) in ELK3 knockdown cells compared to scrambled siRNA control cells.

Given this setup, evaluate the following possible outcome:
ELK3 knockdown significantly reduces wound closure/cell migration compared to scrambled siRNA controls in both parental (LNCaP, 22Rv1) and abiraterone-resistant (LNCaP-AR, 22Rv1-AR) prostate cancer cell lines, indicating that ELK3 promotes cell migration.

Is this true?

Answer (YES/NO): NO